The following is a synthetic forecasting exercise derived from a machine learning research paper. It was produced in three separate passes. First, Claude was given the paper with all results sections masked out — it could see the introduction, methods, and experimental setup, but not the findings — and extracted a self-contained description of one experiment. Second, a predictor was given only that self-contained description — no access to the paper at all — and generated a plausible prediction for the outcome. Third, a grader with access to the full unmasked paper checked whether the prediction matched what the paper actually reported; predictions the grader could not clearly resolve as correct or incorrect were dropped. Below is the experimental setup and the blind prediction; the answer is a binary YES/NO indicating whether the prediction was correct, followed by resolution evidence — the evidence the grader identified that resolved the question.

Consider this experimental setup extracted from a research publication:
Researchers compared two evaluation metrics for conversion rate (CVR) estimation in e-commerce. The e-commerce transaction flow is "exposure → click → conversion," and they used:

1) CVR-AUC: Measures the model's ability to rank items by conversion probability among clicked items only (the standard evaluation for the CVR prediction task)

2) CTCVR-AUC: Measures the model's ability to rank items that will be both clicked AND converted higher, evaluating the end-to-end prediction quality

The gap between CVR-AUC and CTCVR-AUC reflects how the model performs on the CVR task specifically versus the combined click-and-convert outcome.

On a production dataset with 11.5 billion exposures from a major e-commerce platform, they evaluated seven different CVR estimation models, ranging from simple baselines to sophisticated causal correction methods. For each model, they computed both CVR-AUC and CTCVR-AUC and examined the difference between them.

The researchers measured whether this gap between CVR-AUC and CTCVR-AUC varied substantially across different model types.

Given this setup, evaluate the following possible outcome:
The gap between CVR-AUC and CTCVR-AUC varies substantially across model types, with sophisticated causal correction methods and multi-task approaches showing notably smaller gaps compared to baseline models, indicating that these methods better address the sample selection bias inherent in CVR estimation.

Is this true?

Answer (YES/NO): NO